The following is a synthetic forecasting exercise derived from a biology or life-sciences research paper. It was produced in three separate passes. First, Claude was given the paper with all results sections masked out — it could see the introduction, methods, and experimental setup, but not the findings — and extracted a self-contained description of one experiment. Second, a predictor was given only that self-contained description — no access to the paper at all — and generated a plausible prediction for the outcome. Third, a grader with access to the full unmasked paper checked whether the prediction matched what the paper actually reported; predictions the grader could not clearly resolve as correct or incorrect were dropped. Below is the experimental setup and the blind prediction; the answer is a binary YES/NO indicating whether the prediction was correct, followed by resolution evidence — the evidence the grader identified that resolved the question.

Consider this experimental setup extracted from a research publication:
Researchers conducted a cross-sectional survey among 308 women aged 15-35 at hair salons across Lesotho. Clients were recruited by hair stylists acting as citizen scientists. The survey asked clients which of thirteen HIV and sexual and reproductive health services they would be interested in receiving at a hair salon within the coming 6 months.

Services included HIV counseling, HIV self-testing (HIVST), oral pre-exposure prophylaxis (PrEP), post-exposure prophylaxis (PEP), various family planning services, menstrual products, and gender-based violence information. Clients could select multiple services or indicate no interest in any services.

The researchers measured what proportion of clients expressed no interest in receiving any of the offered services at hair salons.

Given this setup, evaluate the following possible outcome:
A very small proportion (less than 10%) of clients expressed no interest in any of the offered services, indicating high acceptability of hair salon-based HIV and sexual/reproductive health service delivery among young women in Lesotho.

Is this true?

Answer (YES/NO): YES